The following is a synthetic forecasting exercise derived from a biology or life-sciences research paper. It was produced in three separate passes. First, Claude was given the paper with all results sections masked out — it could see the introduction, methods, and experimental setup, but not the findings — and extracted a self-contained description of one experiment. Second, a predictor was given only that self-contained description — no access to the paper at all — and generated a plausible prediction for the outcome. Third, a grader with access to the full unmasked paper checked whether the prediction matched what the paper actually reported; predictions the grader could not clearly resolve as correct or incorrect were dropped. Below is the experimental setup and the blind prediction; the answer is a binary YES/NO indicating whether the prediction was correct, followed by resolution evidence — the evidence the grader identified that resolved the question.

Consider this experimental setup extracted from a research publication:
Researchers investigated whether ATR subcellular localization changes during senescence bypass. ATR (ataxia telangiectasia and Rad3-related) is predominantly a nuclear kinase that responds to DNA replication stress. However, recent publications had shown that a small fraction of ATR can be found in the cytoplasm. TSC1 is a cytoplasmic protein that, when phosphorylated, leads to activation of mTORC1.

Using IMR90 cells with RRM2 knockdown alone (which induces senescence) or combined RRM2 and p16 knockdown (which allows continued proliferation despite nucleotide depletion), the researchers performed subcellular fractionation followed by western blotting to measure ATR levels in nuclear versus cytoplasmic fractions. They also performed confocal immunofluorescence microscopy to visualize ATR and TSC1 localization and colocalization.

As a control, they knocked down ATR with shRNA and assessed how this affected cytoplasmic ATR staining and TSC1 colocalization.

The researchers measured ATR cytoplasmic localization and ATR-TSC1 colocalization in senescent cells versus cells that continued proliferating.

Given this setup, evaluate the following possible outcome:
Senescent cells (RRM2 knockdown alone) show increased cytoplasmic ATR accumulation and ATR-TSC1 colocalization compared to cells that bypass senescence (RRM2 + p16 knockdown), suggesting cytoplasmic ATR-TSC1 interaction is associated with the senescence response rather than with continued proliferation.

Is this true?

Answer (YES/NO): NO